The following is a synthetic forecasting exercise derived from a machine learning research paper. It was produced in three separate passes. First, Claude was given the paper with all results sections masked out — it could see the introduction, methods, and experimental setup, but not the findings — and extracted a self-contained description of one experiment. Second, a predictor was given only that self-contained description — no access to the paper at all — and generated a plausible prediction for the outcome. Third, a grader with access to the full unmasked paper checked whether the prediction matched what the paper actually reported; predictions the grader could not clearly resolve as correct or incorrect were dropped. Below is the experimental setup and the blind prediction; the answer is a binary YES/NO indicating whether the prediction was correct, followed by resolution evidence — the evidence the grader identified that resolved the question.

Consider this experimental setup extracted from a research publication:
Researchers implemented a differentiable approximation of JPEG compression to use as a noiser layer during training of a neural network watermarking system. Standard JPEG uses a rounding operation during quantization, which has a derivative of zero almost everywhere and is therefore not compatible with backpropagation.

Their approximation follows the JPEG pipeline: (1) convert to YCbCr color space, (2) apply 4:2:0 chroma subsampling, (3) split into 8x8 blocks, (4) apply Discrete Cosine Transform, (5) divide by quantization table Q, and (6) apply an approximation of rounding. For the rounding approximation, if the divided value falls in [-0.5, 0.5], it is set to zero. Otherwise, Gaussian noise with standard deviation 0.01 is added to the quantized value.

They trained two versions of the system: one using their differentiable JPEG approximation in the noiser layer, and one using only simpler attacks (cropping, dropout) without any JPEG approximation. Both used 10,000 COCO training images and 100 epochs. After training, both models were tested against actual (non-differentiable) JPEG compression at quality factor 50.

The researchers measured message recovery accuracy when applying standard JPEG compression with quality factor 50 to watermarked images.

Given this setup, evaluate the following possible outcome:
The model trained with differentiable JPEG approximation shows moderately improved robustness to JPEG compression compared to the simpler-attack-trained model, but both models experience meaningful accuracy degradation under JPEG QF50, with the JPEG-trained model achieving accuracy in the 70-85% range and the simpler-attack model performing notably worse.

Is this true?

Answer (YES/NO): YES